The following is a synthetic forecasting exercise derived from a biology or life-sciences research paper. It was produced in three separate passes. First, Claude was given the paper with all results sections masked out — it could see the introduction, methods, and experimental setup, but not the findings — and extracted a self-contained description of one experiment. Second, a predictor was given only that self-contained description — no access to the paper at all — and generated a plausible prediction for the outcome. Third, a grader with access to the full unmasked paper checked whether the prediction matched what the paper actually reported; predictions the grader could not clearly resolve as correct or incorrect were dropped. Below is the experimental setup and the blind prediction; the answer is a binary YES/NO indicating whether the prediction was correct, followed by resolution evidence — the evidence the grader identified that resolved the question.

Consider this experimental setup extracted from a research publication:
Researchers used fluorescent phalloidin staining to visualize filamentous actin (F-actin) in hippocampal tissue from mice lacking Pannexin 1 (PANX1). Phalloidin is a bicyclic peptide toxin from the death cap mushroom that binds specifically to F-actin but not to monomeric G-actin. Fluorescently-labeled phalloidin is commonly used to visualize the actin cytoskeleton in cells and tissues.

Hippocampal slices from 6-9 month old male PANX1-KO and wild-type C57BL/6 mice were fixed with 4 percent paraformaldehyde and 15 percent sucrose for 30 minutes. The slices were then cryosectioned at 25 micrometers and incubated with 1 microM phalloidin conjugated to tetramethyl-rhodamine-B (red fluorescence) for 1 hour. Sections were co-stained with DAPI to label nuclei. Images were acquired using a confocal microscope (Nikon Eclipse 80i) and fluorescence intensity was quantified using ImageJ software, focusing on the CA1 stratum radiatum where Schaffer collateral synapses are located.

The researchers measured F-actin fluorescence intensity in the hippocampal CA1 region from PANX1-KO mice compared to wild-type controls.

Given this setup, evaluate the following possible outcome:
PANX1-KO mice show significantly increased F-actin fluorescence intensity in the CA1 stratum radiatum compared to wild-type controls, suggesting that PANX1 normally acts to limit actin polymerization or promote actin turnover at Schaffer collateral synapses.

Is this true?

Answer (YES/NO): YES